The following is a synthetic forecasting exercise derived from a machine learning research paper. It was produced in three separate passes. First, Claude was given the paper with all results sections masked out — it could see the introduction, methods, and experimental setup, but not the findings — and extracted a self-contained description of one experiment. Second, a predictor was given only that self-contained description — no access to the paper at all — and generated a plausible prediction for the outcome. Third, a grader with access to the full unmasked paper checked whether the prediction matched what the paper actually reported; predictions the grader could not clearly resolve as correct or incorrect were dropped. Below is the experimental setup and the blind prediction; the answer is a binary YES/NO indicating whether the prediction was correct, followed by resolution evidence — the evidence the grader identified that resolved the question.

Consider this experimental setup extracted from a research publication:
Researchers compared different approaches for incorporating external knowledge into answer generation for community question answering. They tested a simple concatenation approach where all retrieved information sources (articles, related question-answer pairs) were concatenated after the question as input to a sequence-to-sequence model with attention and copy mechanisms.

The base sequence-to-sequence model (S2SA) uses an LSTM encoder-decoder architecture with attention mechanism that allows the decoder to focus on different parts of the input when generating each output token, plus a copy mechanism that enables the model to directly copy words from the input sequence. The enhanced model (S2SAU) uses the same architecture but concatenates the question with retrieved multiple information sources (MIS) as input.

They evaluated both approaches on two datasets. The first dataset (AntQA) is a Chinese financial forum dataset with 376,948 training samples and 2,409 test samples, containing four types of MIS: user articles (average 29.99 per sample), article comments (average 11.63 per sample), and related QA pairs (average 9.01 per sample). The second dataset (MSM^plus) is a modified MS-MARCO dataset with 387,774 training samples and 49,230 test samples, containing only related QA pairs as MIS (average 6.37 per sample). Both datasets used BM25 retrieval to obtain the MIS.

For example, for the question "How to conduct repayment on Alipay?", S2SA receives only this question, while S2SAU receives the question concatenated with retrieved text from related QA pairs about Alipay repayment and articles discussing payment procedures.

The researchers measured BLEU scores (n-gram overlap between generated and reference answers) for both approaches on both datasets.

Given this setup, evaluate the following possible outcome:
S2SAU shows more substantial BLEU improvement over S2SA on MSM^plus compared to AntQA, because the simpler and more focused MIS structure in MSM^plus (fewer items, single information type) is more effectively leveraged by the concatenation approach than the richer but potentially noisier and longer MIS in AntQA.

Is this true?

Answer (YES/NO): NO